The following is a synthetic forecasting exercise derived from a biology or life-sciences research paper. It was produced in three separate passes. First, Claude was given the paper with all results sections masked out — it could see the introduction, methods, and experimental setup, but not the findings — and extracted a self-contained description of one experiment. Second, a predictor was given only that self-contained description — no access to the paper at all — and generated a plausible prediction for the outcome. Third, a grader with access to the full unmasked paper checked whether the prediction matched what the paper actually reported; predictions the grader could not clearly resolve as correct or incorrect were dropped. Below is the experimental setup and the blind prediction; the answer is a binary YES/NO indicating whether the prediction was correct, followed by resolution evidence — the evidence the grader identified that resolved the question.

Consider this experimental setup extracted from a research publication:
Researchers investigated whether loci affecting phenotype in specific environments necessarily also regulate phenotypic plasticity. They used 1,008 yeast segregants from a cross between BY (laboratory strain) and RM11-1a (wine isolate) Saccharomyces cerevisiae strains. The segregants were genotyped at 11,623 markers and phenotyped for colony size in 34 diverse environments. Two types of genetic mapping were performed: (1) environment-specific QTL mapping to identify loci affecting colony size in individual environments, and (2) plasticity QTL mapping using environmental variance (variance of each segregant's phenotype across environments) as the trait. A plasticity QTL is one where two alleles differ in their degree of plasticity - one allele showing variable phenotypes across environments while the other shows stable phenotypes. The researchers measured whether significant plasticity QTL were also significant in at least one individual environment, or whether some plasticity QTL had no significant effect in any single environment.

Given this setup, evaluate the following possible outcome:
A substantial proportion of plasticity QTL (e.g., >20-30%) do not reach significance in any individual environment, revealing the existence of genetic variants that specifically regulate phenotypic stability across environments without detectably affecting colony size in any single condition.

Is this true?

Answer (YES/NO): YES